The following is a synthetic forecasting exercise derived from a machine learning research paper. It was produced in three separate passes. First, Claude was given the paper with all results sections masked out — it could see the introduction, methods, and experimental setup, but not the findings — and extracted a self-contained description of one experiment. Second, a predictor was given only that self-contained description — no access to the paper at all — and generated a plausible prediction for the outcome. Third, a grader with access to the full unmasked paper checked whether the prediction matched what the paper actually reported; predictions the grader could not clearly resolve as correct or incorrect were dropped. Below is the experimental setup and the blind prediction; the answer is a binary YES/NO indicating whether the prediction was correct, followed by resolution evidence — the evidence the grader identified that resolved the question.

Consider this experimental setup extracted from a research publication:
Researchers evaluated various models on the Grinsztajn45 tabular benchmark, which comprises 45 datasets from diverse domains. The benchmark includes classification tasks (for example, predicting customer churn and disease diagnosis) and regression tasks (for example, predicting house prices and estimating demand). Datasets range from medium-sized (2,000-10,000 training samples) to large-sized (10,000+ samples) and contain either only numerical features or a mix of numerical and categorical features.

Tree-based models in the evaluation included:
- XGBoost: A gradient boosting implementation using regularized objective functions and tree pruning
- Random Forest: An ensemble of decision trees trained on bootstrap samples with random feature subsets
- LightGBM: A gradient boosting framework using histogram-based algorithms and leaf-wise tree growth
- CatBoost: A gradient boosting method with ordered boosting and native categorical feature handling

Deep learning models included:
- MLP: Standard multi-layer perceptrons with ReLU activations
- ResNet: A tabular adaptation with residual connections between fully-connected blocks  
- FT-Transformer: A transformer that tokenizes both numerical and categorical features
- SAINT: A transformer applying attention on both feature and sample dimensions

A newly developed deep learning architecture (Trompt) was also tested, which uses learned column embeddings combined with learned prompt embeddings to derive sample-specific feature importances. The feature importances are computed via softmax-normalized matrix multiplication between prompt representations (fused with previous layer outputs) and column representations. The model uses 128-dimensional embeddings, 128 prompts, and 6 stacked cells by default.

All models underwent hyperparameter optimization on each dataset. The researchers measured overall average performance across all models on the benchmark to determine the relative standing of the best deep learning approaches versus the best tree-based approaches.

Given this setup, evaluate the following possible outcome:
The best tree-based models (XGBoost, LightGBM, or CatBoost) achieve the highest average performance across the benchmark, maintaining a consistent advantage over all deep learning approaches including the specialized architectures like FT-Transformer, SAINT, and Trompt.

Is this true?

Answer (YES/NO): NO